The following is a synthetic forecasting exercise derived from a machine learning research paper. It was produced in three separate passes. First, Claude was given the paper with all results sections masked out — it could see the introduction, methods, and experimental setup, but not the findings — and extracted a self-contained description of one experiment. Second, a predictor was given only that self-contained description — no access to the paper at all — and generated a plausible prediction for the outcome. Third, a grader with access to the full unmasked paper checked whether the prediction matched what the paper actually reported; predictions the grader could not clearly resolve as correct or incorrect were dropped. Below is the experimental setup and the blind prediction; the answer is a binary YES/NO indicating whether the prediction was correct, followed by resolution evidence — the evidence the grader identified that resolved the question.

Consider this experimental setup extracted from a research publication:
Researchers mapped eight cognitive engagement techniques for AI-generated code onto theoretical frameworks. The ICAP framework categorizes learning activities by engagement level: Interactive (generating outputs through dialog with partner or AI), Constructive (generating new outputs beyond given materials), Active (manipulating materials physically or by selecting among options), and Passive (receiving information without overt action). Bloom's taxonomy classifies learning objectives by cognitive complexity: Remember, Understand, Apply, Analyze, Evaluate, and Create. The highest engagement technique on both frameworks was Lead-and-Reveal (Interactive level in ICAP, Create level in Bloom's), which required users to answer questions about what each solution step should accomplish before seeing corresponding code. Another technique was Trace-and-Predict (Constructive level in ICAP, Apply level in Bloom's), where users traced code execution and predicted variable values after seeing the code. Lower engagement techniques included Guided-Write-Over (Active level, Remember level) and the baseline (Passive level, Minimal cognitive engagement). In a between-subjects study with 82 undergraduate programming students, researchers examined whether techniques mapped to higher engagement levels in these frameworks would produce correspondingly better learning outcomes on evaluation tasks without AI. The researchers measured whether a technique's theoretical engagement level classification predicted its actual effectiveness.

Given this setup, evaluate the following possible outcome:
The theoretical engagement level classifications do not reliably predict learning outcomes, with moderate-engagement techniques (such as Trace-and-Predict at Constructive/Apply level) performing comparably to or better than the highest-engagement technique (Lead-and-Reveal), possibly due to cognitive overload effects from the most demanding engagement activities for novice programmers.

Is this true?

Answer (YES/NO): NO